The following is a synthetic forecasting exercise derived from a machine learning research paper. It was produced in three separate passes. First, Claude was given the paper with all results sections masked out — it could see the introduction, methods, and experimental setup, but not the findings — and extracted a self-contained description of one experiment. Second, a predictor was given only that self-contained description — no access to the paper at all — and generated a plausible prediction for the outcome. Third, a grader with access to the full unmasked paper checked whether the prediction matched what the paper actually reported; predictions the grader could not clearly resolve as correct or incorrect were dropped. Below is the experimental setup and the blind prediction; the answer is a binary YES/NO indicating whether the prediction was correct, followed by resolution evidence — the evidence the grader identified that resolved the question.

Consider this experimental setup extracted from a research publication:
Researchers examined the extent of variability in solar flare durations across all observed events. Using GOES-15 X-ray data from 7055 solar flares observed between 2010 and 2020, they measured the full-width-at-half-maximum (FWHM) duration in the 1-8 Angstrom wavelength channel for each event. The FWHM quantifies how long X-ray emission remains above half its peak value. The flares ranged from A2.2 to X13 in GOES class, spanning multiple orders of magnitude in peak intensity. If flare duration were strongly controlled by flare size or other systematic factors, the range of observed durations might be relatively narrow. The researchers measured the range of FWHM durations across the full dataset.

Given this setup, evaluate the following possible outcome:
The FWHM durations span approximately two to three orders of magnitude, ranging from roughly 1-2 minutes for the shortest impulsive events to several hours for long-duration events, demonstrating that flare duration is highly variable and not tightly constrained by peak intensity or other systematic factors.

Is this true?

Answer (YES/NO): NO